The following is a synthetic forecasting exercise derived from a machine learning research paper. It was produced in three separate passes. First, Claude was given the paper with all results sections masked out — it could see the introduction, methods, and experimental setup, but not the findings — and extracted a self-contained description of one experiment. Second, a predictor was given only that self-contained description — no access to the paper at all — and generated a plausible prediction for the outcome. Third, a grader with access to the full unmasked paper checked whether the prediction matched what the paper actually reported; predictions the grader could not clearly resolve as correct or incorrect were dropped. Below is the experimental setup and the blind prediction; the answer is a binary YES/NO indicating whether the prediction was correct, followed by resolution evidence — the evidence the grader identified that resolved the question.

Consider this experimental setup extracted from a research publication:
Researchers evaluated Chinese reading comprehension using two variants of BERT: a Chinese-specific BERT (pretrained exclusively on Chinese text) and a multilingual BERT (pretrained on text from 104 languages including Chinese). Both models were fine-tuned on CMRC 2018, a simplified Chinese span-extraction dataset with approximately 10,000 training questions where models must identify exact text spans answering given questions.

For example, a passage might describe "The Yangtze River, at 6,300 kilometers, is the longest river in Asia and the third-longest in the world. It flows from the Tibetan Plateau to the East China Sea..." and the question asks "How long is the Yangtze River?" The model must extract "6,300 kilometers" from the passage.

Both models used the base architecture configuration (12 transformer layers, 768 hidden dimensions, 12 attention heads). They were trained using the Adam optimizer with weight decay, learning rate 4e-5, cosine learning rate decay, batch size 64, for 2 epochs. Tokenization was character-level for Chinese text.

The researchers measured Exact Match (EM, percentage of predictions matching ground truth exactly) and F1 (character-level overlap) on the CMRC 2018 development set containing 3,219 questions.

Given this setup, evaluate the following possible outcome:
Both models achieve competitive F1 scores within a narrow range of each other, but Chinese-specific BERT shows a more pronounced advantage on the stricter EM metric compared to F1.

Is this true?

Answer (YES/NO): NO